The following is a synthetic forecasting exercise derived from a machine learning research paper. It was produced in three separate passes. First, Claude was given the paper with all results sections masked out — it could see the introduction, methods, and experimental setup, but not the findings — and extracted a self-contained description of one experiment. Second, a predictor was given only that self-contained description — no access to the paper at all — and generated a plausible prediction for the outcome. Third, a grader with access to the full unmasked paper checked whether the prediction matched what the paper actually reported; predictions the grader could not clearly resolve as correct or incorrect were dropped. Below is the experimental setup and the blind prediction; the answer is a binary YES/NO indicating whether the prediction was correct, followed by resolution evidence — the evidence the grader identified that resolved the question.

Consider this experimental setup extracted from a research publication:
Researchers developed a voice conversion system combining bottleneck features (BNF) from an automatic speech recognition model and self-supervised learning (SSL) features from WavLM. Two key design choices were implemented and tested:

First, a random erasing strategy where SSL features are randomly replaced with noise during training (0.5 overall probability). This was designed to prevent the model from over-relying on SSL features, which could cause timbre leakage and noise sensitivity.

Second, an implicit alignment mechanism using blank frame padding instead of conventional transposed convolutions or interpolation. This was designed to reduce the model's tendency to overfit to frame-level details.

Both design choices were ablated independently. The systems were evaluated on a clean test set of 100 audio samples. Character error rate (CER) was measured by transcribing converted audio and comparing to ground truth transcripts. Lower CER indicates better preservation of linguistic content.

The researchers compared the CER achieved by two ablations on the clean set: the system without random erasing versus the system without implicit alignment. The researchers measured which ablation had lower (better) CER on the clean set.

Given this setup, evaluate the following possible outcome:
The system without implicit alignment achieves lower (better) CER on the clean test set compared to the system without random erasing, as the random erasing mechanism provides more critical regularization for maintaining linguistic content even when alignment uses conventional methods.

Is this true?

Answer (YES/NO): NO